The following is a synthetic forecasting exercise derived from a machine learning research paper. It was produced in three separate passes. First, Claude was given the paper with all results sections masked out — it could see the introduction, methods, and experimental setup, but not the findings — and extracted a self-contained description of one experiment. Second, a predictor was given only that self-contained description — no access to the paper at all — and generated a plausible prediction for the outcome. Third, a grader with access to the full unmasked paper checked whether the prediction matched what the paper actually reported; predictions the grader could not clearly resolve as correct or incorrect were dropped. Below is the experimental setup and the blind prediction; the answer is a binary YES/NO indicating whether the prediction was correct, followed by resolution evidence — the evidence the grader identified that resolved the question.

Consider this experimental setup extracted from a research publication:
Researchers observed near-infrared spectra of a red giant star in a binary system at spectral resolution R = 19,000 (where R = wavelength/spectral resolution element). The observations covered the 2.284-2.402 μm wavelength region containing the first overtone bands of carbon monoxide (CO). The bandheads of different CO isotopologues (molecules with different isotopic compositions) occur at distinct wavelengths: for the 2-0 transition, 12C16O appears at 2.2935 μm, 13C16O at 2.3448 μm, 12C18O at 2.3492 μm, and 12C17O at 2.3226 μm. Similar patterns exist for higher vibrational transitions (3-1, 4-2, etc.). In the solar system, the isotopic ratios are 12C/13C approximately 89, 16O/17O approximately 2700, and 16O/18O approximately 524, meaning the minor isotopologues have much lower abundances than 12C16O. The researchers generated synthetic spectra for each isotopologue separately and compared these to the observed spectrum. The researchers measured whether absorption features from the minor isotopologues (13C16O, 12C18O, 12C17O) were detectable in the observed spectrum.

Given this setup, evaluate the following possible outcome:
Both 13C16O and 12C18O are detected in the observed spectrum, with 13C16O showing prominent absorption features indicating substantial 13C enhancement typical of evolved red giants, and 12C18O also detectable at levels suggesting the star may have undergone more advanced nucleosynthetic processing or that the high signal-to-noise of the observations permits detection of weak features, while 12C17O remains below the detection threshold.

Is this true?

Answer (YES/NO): YES